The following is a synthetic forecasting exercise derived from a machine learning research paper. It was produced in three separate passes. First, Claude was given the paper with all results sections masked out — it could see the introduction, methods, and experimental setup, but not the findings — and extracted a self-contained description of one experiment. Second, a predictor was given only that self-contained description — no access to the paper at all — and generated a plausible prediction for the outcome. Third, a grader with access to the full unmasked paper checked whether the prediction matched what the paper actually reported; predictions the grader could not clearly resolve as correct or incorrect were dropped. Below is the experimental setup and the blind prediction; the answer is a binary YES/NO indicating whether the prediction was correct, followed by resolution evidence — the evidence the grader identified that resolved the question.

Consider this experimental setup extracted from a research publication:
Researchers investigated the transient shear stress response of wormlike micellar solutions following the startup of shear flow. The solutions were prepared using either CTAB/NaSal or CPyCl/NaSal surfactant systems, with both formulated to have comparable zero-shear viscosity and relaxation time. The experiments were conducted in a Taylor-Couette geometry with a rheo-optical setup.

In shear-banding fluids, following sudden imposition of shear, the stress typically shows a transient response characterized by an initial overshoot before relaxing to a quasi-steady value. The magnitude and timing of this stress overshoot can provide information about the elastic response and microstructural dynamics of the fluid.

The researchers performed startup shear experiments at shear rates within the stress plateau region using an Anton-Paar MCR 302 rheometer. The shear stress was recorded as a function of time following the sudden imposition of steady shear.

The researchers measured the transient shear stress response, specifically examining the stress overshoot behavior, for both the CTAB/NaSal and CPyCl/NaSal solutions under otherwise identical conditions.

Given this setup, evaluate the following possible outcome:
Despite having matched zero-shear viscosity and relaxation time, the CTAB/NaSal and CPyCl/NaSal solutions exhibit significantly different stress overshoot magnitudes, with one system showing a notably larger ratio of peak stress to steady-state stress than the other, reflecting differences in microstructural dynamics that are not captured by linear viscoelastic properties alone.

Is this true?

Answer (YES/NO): NO